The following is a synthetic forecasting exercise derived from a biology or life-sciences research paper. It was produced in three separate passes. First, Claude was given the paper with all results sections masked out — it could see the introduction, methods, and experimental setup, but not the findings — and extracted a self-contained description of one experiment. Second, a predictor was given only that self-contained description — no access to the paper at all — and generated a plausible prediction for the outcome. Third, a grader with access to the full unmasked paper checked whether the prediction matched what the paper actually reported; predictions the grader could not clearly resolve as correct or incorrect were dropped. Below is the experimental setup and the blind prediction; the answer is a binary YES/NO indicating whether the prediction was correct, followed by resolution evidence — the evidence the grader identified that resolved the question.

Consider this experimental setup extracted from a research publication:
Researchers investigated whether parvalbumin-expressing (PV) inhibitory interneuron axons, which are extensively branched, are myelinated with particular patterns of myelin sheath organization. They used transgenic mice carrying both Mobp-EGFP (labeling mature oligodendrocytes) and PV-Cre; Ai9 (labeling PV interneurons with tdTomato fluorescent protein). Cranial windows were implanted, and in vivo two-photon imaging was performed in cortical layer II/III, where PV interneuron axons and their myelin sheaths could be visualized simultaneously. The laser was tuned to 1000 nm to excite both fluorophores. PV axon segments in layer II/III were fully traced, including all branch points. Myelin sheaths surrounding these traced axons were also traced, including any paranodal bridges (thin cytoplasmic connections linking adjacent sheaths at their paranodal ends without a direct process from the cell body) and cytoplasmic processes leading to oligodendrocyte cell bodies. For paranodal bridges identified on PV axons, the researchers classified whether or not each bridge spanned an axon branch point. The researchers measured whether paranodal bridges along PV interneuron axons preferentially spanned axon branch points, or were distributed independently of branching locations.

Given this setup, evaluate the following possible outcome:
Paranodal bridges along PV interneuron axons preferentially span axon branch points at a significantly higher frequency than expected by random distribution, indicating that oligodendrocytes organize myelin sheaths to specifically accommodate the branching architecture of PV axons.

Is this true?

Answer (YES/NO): YES